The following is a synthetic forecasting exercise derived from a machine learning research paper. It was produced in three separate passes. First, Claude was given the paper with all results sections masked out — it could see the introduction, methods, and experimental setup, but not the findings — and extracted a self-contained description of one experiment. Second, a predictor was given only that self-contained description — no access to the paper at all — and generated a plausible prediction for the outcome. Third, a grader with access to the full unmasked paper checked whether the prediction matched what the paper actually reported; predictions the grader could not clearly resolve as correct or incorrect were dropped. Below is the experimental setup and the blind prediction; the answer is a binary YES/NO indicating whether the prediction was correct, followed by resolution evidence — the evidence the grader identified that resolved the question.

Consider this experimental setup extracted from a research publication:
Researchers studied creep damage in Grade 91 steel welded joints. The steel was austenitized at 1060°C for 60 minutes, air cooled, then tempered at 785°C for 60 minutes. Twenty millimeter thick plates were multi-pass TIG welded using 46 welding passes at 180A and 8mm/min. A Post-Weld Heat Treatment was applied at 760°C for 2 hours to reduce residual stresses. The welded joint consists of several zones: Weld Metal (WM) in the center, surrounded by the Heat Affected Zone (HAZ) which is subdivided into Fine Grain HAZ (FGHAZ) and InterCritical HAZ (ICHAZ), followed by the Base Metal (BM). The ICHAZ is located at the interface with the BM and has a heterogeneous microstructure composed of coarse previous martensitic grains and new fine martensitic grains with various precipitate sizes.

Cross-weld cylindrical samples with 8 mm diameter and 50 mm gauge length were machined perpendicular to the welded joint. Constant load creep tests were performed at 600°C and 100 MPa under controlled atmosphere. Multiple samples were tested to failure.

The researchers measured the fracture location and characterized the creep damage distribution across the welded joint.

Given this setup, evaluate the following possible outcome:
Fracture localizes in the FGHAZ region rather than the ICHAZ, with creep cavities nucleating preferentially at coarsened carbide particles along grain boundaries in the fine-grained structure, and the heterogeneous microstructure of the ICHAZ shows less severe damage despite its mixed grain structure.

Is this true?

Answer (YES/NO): NO